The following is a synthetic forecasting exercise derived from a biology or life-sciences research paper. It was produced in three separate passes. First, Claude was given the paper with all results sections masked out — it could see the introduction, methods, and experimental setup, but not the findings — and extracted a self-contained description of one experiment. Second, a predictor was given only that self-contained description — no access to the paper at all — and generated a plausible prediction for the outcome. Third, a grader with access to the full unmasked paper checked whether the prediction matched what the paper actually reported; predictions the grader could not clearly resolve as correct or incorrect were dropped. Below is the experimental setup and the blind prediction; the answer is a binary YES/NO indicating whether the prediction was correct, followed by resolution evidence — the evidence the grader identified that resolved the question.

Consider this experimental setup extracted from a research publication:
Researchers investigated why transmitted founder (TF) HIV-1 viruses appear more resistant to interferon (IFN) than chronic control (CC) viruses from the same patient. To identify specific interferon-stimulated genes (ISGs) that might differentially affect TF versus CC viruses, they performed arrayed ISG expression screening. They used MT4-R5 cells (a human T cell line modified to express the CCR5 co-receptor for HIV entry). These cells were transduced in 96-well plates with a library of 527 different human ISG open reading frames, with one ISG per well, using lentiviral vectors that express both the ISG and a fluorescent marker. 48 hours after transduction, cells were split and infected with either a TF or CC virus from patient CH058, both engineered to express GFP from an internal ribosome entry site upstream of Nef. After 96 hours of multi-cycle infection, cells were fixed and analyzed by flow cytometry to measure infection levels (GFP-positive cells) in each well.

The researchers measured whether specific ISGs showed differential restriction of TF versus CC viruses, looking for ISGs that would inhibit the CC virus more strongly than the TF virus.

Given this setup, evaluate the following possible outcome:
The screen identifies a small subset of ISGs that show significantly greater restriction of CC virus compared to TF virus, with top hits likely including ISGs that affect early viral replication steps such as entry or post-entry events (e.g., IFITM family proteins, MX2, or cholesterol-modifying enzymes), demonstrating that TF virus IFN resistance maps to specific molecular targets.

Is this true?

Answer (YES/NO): NO